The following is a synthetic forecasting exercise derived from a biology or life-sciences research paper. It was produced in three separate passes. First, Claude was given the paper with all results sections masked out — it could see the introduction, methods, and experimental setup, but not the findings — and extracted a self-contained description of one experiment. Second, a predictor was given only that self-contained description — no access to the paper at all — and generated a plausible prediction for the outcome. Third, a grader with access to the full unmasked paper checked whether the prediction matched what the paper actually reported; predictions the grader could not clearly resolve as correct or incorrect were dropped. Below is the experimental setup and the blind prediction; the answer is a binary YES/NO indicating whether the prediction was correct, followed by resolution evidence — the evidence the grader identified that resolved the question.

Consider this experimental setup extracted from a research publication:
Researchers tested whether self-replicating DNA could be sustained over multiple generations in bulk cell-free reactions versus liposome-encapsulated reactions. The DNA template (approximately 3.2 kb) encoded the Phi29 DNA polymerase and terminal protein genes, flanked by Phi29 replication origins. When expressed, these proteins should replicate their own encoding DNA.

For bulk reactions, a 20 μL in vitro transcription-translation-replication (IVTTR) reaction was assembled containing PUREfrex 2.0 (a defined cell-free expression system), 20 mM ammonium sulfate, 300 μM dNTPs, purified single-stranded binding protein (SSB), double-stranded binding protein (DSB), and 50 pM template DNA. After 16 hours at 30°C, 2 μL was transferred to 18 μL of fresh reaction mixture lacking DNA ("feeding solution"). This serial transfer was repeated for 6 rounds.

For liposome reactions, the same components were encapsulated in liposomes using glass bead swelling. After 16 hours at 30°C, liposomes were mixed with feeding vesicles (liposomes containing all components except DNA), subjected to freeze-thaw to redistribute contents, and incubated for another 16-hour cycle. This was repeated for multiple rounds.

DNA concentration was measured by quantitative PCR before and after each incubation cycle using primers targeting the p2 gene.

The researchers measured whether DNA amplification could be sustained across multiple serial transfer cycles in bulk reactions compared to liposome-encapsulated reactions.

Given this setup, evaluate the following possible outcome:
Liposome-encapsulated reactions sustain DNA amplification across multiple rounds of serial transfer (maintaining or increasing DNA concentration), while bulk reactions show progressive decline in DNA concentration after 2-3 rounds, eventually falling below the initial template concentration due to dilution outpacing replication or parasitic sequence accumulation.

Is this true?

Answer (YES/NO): YES